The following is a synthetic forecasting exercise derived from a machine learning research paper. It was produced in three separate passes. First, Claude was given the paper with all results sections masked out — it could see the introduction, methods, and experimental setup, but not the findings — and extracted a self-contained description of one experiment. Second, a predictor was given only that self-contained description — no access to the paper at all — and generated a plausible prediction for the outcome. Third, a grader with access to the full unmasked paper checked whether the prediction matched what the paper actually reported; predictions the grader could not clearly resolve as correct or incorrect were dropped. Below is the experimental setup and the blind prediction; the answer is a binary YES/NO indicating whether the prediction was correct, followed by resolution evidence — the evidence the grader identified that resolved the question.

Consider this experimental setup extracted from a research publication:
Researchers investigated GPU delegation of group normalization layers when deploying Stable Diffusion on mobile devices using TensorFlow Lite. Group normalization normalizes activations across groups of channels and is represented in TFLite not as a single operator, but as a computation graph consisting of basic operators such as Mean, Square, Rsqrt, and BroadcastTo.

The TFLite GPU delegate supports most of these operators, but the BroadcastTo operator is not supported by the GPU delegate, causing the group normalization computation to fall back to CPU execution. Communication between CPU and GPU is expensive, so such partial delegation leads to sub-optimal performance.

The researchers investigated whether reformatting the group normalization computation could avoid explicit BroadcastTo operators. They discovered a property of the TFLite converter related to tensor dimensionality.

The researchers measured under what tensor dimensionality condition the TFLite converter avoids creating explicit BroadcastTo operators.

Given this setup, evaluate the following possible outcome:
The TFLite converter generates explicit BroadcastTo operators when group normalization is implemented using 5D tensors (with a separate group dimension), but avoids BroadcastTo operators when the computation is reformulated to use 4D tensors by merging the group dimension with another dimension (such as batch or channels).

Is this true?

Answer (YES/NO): YES